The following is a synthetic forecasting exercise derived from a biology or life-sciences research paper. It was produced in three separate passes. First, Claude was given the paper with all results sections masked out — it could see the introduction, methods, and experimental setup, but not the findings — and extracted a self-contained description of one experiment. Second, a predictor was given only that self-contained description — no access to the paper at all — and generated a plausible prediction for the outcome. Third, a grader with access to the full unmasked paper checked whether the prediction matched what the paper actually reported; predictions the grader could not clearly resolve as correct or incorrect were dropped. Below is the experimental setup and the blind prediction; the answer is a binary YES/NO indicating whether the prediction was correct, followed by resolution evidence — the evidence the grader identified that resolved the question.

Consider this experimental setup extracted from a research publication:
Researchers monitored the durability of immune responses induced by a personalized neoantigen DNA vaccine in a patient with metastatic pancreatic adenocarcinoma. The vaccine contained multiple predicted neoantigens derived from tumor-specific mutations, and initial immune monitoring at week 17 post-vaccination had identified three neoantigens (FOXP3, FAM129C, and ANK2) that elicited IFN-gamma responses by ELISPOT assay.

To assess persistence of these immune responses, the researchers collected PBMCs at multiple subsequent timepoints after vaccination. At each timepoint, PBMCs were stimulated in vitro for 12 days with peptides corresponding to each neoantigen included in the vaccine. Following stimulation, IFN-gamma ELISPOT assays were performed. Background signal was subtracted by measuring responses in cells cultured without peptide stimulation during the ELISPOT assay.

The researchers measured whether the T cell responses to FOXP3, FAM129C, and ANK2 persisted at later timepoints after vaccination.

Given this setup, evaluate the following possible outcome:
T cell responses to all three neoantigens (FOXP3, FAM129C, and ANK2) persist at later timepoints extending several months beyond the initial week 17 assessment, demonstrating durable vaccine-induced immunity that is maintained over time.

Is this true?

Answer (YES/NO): YES